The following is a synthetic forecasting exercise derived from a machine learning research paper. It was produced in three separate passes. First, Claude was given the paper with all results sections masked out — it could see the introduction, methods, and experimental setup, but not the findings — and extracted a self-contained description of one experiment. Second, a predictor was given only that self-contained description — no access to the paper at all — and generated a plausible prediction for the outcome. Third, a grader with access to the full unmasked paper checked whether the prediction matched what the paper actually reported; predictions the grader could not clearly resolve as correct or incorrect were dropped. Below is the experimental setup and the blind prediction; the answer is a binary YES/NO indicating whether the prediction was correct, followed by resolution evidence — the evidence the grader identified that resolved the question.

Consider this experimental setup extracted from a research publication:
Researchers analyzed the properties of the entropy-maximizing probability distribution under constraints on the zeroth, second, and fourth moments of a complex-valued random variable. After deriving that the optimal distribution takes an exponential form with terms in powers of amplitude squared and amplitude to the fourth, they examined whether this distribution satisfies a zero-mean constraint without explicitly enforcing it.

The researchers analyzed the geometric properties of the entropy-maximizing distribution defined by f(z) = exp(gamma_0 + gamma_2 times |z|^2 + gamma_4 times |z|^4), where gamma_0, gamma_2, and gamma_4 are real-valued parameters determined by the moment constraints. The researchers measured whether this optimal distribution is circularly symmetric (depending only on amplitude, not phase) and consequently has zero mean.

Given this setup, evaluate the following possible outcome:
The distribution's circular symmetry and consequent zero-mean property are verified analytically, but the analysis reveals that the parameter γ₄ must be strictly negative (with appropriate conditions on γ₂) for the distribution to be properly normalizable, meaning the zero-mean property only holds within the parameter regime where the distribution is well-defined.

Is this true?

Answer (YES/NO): NO